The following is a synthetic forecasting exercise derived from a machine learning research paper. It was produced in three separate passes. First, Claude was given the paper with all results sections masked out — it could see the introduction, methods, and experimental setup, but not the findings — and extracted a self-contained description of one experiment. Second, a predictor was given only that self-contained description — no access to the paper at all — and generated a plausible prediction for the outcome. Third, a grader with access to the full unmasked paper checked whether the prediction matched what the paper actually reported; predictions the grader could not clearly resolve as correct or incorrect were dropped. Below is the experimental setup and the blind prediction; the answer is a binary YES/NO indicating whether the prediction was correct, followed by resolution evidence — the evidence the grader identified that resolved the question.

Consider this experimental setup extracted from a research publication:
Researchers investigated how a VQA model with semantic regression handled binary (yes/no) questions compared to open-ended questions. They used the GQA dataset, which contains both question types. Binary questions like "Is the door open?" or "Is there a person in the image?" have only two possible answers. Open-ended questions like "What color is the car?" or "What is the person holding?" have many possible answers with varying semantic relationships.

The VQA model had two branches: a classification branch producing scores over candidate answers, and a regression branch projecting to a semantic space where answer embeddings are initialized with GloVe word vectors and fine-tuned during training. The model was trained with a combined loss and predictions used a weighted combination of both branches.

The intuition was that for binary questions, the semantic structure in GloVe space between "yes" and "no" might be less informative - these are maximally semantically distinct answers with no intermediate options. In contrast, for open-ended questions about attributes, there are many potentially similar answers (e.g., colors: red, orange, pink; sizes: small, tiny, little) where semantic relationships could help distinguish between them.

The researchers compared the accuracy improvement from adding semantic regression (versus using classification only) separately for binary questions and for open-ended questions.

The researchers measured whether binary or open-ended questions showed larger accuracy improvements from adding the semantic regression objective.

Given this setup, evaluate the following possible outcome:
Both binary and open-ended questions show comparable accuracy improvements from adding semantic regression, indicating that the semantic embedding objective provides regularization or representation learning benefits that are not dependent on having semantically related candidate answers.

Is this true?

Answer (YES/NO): YES